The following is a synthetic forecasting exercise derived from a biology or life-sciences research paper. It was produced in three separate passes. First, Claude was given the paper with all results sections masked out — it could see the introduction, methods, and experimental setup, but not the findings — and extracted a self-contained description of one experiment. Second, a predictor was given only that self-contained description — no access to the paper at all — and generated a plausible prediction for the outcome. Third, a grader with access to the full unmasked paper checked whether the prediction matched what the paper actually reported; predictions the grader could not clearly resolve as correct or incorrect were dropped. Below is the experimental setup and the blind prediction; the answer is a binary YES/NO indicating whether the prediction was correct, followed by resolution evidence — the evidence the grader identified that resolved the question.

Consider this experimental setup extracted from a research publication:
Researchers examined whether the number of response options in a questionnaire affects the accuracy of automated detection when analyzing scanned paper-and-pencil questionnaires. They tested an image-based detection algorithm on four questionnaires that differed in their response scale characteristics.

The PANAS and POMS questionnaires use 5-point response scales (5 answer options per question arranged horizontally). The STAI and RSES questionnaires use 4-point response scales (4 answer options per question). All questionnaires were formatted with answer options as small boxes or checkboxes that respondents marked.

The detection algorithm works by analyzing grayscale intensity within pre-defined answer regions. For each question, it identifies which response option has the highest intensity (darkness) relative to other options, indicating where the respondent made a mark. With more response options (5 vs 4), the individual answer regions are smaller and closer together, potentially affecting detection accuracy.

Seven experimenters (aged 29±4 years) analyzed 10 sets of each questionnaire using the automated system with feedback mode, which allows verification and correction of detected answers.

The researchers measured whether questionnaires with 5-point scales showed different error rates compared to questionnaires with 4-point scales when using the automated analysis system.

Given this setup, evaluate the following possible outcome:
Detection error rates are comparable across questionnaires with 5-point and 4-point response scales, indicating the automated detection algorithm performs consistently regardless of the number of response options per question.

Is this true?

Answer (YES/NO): YES